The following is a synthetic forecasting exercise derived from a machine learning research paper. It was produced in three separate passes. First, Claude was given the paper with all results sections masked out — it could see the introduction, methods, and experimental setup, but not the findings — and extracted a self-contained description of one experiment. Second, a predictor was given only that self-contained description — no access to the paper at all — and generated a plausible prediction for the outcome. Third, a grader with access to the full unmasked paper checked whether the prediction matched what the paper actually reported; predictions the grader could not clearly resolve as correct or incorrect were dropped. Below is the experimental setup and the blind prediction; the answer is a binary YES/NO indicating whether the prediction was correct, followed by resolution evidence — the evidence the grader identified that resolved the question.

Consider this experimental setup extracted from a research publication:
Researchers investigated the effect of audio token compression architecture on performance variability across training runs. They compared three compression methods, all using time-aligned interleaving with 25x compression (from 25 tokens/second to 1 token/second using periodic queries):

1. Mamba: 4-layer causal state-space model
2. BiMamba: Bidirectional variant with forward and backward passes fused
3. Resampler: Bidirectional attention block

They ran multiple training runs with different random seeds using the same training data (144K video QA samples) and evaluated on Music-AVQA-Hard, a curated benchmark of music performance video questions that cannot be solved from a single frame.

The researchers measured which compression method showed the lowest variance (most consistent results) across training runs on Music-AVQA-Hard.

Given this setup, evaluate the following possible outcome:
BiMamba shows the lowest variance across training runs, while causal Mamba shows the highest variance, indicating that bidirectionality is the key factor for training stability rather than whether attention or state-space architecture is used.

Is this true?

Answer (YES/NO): YES